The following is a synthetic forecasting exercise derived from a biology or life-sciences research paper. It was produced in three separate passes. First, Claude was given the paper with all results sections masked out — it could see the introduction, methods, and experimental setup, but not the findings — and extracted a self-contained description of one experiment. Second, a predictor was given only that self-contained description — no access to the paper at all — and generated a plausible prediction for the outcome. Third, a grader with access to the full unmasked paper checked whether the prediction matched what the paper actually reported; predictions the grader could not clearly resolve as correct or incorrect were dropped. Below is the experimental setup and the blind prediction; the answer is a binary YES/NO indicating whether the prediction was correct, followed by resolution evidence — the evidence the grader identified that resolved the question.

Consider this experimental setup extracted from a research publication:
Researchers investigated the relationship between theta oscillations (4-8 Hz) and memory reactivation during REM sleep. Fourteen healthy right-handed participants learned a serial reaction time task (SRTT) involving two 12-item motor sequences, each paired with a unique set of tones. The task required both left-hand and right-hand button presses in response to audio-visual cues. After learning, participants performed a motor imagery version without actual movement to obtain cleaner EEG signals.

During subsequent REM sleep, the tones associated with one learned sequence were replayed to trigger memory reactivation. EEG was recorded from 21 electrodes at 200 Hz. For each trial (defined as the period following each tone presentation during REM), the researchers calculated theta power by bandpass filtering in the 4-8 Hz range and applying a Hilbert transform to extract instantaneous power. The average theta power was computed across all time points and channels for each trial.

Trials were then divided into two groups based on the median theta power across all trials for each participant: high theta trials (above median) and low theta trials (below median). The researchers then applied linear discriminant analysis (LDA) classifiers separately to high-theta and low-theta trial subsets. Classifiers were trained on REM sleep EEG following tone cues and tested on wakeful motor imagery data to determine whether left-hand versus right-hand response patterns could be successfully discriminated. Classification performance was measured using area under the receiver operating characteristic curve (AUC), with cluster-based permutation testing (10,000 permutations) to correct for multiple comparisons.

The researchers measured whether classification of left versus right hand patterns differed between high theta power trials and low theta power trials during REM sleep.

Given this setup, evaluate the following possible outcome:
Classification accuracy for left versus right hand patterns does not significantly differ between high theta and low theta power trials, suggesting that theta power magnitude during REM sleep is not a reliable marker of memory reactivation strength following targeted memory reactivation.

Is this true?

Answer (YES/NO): NO